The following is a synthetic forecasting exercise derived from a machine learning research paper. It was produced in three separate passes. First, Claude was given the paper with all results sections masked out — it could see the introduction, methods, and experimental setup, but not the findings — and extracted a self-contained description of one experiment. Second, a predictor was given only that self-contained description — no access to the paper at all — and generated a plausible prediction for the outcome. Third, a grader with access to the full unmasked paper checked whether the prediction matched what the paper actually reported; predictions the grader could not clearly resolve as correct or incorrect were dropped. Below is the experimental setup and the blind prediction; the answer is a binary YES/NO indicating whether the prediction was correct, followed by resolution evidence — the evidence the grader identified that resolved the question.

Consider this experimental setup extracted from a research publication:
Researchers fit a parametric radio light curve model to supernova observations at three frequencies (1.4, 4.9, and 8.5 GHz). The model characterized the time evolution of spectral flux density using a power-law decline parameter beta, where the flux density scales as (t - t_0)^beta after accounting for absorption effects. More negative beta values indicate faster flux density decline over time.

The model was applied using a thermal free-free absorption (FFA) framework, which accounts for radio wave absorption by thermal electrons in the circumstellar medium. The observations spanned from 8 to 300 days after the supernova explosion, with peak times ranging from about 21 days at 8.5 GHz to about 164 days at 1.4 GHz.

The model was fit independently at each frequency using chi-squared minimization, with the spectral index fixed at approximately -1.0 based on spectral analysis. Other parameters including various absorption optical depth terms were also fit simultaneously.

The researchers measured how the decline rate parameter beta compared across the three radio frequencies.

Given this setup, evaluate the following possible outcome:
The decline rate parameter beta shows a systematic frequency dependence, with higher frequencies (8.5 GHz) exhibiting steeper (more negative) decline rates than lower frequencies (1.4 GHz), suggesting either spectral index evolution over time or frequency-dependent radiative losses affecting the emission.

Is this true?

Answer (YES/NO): NO